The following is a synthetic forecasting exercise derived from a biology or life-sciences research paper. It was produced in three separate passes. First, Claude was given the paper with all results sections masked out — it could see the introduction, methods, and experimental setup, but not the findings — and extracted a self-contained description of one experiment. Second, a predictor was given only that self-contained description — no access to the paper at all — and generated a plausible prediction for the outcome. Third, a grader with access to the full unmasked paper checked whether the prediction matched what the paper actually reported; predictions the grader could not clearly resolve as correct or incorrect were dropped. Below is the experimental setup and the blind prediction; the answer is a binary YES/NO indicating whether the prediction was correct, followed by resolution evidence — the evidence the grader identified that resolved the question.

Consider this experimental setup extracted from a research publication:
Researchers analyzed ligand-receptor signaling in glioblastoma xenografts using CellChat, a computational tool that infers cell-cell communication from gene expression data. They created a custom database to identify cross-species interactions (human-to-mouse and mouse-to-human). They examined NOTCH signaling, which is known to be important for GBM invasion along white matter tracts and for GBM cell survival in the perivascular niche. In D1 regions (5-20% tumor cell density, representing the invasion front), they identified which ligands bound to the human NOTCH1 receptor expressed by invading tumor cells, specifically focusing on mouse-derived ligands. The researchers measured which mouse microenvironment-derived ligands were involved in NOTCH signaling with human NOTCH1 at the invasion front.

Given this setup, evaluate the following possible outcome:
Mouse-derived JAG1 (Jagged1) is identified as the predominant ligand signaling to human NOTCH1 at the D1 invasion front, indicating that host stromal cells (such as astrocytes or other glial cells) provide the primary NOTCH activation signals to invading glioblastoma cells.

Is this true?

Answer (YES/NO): NO